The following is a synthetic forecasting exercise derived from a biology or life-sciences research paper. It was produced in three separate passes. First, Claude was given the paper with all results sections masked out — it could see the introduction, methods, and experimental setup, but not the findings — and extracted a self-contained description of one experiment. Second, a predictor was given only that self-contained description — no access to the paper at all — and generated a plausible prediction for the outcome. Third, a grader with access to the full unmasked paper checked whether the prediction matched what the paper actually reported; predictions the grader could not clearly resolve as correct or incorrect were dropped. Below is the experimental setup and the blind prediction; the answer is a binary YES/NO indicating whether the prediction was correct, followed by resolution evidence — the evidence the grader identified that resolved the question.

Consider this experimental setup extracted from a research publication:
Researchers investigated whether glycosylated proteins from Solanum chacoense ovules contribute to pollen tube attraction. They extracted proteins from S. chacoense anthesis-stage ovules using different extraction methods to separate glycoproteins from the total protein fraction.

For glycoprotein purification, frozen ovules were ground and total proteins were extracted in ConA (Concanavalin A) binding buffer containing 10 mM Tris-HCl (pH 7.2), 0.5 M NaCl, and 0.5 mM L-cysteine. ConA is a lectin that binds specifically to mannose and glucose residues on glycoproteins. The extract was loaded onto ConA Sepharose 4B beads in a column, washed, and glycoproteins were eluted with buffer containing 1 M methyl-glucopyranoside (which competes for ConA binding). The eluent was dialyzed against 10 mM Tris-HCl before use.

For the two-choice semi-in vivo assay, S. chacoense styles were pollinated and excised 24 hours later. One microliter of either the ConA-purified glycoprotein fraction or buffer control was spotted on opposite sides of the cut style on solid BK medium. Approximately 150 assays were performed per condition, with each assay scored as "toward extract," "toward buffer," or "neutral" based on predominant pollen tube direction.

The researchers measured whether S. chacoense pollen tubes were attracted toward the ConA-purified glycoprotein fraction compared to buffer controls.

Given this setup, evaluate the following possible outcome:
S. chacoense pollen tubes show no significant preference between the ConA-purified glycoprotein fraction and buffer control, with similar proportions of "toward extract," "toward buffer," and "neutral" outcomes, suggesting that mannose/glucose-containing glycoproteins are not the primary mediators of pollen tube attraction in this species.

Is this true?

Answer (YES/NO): NO